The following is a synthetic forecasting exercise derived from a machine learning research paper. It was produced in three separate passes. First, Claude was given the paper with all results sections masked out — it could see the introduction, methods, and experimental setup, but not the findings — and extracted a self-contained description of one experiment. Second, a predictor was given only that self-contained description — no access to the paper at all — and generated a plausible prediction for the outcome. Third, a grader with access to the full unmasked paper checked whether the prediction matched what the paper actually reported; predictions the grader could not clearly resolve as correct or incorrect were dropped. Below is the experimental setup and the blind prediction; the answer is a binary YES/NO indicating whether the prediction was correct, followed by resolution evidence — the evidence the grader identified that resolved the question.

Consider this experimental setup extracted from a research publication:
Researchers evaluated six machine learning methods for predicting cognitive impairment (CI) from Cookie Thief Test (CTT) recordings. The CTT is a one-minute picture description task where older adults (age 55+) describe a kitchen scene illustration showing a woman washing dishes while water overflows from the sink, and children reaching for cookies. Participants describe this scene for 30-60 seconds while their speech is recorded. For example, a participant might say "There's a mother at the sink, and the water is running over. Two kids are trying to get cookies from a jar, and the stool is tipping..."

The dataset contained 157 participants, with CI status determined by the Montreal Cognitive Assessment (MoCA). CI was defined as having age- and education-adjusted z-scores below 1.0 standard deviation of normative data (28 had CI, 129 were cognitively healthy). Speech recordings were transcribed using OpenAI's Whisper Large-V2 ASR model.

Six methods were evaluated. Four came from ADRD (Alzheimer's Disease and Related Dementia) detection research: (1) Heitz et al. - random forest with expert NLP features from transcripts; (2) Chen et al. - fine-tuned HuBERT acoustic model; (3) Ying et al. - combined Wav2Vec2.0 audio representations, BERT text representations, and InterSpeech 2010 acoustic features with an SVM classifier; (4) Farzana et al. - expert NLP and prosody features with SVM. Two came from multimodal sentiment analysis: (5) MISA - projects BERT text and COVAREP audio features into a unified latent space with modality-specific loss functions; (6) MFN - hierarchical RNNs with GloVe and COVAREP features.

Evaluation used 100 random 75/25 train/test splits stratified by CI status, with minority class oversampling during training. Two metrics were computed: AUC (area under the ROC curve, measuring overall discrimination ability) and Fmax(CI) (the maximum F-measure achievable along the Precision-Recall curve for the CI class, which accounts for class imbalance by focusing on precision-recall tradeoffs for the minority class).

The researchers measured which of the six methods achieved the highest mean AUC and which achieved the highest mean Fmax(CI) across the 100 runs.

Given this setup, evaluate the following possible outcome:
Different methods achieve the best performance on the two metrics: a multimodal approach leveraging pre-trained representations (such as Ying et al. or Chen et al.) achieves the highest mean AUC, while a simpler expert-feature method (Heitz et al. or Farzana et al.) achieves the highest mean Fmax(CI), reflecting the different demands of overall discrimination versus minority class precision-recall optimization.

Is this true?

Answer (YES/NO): NO